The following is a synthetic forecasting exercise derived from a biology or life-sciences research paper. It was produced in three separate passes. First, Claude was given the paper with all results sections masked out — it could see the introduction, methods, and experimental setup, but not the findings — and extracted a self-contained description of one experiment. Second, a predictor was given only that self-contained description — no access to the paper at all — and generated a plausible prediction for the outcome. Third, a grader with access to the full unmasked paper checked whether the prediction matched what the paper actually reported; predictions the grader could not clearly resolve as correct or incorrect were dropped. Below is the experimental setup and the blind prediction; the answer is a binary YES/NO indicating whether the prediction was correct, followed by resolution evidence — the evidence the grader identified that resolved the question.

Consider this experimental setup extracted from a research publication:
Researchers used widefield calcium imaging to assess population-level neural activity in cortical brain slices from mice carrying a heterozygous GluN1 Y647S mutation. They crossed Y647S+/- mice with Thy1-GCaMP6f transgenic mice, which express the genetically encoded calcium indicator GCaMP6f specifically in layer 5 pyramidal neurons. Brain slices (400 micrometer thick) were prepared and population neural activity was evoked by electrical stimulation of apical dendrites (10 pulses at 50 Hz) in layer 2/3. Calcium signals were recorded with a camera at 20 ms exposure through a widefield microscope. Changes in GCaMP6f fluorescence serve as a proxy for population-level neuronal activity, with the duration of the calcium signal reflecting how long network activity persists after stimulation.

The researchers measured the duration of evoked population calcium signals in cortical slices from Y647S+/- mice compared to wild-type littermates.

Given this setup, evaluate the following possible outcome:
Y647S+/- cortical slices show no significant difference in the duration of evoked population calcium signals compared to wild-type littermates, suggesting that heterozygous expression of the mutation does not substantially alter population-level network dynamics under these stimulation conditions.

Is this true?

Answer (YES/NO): NO